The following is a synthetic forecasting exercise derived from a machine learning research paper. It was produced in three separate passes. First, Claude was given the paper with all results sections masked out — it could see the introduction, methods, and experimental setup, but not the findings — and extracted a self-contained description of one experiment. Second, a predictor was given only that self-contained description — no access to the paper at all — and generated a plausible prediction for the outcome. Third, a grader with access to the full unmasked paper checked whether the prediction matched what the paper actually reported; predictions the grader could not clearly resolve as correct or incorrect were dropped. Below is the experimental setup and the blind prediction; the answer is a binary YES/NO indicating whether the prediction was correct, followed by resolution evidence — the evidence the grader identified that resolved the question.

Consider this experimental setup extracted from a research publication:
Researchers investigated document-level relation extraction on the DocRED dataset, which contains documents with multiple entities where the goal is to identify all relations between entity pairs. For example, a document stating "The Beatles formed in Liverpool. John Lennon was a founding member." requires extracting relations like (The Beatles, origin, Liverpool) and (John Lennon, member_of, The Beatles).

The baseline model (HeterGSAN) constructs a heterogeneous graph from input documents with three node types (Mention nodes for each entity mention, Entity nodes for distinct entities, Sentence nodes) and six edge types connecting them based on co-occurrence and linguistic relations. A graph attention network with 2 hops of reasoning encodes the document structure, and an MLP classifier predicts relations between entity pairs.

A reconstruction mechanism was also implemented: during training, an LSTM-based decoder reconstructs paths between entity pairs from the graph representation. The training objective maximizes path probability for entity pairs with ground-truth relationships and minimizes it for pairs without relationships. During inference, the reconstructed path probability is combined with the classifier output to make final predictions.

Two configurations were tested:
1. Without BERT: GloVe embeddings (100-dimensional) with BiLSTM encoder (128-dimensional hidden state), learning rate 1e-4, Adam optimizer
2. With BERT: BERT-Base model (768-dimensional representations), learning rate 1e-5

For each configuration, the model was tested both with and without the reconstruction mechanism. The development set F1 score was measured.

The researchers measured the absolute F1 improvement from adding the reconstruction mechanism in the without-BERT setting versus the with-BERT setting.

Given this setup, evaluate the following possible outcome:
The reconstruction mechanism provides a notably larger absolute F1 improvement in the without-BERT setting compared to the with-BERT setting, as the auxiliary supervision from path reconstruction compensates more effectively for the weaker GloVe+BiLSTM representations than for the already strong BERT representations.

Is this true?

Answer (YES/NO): YES